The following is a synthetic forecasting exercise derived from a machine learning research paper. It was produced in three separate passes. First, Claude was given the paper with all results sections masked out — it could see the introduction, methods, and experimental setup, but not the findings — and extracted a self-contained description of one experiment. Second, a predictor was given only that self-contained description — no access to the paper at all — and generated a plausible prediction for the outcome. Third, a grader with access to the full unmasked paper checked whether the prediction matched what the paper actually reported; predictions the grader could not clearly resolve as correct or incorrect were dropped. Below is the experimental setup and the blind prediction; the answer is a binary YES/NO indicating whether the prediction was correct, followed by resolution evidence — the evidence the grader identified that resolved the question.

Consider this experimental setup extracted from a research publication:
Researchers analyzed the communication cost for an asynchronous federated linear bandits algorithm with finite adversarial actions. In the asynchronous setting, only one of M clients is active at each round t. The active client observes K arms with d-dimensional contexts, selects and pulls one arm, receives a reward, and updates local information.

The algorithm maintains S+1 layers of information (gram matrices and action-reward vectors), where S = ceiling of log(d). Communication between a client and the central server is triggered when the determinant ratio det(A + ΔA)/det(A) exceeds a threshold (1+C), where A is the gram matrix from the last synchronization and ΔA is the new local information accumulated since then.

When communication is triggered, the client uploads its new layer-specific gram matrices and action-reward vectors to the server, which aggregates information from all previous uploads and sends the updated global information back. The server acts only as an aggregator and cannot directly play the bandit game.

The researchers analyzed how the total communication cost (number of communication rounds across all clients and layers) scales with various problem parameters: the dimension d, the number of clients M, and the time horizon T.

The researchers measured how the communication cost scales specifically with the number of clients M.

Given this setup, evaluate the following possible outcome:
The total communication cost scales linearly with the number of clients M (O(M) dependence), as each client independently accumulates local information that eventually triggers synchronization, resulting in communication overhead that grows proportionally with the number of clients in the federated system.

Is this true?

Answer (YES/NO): NO